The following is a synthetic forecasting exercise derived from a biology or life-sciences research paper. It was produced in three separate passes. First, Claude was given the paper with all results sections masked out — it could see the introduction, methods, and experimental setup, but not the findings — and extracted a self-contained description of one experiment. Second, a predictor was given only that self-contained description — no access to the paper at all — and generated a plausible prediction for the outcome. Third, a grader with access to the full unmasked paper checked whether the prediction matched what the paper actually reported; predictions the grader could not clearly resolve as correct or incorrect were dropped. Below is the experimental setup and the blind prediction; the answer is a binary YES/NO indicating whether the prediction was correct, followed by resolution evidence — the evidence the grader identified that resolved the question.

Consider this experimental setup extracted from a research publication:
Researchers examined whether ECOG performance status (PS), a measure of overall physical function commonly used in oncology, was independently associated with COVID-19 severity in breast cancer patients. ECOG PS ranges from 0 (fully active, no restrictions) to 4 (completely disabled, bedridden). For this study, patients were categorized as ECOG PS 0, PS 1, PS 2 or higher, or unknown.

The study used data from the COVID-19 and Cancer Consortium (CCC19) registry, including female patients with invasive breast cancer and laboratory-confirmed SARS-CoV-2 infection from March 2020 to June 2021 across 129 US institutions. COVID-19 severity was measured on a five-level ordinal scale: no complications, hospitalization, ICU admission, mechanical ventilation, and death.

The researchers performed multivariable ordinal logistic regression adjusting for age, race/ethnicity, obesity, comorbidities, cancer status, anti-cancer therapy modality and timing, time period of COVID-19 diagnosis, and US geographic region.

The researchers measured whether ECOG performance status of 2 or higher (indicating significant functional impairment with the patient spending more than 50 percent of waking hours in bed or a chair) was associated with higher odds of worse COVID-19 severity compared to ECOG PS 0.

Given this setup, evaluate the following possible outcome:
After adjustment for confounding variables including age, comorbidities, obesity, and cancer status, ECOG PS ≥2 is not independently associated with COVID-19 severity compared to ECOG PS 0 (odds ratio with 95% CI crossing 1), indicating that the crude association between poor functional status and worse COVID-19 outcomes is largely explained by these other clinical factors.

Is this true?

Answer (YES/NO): NO